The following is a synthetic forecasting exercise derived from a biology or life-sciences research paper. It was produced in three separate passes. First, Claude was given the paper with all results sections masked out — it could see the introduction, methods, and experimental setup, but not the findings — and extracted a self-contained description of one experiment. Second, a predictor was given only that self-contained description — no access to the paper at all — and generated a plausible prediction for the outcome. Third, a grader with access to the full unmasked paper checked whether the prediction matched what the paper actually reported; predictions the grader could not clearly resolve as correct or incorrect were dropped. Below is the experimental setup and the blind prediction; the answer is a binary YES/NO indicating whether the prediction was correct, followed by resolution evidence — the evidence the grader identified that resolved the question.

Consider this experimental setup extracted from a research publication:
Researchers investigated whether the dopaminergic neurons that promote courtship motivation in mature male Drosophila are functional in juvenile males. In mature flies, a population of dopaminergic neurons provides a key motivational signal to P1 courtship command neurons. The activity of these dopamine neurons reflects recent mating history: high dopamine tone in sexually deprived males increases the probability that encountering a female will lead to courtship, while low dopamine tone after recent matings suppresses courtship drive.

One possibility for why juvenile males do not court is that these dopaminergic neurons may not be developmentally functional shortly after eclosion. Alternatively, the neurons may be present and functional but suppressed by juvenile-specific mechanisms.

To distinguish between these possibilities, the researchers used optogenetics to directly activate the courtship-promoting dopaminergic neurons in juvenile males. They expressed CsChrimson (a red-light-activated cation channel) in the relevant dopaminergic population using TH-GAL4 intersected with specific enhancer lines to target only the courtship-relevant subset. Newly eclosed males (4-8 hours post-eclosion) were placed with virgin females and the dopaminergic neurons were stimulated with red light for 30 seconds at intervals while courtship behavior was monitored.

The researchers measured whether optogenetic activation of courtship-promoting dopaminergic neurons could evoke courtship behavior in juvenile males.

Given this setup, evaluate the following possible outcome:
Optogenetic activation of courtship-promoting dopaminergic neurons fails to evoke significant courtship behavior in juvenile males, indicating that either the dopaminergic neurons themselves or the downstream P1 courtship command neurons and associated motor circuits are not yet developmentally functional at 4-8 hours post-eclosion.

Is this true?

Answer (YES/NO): NO